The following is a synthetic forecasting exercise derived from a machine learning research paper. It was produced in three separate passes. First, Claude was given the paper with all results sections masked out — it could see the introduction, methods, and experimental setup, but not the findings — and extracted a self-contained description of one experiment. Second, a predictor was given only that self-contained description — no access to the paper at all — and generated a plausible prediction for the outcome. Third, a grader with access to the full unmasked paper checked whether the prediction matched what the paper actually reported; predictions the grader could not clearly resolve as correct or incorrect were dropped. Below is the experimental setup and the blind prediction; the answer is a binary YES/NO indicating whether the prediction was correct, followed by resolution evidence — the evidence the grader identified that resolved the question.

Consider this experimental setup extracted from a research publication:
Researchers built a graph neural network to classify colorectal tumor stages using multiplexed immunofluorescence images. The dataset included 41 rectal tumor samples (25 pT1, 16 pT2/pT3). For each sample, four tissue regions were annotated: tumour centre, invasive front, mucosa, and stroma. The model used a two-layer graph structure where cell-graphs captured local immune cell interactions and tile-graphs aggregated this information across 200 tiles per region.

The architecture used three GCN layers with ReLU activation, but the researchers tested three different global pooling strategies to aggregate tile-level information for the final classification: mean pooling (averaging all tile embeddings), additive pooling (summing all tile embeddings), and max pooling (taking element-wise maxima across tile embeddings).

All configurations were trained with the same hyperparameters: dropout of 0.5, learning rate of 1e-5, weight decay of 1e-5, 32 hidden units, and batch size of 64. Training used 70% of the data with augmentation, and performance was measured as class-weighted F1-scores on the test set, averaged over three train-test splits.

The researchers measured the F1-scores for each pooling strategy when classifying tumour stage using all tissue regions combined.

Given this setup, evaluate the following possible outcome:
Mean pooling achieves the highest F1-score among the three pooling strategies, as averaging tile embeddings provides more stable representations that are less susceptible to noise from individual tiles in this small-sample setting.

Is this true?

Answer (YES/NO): NO